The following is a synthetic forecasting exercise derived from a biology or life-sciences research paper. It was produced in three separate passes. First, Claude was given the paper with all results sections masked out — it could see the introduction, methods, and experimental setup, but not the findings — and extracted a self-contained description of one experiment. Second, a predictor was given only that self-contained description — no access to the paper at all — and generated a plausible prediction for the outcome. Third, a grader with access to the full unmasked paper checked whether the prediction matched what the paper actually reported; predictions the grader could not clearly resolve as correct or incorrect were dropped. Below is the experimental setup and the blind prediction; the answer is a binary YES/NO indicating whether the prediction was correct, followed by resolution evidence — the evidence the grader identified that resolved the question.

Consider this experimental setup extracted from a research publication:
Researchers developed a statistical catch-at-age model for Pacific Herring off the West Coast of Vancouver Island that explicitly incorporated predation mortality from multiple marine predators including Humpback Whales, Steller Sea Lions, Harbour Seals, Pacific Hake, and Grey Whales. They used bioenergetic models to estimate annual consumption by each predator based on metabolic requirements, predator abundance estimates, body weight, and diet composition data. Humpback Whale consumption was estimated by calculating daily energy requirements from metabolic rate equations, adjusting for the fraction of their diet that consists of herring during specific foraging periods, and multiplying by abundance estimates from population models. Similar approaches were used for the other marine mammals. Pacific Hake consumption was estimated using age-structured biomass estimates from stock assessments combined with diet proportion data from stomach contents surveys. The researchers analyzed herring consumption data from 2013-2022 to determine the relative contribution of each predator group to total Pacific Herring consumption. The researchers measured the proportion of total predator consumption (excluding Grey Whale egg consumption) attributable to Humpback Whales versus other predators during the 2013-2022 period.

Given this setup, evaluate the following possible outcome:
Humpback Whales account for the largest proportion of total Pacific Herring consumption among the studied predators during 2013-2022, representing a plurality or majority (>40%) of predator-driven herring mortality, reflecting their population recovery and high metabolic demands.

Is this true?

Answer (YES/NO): YES